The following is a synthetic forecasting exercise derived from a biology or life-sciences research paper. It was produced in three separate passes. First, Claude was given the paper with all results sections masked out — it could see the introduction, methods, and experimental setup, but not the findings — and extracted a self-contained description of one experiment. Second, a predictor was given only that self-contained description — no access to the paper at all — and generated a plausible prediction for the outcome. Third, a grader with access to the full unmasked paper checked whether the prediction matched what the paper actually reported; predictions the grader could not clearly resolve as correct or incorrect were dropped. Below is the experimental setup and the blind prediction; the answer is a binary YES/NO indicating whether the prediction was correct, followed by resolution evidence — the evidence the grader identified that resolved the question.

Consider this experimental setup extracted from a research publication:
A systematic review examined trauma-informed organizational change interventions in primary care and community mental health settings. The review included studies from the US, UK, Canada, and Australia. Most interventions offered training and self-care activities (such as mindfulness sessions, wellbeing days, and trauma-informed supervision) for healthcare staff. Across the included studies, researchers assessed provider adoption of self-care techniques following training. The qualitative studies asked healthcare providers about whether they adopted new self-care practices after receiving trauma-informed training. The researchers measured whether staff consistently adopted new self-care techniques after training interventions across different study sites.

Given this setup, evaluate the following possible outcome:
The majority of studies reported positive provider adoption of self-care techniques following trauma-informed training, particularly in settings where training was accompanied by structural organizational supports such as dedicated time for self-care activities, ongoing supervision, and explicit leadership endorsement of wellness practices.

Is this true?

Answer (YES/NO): NO